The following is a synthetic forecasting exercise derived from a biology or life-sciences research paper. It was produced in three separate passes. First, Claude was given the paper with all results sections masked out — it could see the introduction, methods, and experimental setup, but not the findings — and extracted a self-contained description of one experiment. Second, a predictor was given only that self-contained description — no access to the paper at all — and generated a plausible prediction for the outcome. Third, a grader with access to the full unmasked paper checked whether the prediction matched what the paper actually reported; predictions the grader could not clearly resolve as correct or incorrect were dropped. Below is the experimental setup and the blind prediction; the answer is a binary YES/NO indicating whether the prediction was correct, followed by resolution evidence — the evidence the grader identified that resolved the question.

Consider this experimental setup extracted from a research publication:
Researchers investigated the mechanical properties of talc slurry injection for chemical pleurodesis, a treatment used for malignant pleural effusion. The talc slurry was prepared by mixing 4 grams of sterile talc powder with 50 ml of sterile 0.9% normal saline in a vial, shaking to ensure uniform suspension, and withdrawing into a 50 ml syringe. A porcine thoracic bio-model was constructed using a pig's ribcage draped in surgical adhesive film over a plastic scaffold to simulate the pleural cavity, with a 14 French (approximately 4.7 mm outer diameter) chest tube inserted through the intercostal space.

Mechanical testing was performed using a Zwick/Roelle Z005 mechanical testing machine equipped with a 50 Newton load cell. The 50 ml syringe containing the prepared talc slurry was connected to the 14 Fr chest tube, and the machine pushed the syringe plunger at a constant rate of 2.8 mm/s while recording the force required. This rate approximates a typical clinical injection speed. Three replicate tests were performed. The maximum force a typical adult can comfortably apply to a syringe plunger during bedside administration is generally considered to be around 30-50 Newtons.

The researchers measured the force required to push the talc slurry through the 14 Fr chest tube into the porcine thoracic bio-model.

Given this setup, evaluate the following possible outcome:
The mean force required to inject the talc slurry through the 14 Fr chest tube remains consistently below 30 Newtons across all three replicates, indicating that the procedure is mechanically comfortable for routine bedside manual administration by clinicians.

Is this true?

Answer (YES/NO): YES